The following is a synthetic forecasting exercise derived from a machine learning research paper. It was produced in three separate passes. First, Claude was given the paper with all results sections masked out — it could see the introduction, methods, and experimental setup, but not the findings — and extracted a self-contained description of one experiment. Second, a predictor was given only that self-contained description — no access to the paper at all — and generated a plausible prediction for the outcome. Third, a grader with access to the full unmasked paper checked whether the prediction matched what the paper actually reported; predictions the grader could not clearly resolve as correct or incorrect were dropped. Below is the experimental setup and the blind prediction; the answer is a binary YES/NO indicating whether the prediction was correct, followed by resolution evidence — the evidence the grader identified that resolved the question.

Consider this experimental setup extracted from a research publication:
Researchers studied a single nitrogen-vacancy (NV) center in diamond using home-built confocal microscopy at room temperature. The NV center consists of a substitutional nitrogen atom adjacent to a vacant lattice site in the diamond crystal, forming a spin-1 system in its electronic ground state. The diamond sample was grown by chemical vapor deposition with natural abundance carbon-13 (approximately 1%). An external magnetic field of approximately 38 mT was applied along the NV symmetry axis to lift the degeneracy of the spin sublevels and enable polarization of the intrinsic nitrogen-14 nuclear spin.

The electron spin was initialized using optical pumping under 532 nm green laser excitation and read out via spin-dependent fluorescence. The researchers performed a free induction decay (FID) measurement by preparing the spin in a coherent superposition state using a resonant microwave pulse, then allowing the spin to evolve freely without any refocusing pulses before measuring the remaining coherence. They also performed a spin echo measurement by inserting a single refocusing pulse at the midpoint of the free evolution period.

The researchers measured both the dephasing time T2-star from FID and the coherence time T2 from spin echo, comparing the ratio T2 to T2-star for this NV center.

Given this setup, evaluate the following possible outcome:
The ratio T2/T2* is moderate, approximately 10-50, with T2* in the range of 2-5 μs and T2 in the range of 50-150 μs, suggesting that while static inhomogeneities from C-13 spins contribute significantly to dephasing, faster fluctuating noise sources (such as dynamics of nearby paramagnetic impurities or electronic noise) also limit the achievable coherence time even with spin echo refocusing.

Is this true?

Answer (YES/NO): NO